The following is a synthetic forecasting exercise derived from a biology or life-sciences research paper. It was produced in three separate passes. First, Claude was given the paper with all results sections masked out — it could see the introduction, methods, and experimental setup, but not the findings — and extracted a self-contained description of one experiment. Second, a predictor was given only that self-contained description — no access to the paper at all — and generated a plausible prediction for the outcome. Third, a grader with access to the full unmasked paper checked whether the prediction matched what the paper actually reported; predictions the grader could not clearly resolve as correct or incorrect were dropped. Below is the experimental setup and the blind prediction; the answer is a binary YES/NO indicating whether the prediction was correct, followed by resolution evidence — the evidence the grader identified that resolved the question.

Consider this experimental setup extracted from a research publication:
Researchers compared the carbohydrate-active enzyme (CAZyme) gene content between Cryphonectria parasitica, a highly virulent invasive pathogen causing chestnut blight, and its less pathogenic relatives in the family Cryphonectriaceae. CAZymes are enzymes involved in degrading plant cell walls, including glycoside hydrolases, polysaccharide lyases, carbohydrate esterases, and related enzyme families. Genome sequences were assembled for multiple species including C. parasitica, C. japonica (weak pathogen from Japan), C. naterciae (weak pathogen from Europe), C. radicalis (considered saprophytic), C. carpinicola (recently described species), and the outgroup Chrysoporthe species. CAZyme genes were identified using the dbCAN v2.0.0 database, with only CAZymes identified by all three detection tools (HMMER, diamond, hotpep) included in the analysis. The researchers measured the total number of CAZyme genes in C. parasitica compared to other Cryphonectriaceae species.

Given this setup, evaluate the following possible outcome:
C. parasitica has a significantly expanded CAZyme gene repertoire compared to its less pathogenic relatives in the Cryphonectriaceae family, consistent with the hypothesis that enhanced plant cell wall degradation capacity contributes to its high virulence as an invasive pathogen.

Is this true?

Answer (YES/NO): NO